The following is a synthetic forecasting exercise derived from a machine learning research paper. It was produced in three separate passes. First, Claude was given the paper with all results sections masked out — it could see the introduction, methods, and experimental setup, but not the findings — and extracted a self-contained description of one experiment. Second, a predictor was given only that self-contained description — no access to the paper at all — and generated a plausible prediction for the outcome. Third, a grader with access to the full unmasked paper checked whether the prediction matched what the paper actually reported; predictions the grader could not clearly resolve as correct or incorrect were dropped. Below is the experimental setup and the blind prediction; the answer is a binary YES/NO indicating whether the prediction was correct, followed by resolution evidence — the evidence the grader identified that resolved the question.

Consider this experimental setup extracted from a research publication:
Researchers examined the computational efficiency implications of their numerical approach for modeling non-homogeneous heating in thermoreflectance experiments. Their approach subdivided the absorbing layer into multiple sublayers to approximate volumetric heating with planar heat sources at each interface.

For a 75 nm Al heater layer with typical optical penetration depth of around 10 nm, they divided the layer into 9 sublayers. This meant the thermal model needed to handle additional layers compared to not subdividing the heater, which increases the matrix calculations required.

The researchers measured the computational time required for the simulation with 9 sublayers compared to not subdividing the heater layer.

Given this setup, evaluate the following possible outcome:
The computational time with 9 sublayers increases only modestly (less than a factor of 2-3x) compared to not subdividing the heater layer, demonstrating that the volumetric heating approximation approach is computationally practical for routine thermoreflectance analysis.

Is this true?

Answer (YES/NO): YES